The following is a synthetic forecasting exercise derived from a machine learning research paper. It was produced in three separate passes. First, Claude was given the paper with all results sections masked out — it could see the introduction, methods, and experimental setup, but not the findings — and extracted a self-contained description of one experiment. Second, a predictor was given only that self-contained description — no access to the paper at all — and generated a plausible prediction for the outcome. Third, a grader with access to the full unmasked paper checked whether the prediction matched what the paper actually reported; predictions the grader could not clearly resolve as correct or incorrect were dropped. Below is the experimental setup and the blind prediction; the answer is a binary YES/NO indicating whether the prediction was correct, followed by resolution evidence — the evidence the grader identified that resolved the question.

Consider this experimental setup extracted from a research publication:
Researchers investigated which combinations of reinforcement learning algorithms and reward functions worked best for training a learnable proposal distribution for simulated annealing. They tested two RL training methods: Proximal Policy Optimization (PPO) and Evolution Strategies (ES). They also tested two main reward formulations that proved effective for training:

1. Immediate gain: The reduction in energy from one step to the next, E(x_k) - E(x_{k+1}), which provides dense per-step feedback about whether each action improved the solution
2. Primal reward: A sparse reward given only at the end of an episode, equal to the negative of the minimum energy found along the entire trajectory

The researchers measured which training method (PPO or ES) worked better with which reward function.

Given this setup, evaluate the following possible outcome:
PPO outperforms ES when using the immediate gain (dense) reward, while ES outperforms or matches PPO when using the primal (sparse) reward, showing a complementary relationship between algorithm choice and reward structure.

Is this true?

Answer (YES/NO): YES